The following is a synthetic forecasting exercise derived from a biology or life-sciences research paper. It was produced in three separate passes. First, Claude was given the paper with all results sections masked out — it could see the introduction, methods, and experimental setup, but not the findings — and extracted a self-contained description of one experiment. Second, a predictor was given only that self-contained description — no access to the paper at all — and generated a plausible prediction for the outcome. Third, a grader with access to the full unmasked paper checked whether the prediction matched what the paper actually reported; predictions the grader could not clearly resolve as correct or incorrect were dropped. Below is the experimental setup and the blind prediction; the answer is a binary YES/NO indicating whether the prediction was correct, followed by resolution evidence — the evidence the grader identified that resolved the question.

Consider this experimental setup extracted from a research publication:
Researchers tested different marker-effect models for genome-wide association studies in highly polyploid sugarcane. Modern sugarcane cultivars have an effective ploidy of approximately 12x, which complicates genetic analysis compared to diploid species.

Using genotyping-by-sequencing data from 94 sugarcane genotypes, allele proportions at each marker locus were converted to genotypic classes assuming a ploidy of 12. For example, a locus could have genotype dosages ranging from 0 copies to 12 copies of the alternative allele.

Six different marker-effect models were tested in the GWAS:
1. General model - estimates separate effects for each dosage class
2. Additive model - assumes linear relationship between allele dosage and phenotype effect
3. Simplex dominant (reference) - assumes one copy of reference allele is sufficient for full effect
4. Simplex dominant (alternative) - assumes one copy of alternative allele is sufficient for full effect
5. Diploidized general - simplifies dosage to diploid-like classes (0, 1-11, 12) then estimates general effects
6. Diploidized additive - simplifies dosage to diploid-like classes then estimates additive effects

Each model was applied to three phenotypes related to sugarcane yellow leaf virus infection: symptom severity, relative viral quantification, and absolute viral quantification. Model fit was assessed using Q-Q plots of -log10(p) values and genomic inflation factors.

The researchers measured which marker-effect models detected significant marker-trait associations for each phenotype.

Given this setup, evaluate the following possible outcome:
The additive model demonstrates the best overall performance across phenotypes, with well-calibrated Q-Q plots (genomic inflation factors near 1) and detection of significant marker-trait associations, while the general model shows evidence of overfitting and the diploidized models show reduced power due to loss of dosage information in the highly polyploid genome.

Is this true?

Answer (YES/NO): NO